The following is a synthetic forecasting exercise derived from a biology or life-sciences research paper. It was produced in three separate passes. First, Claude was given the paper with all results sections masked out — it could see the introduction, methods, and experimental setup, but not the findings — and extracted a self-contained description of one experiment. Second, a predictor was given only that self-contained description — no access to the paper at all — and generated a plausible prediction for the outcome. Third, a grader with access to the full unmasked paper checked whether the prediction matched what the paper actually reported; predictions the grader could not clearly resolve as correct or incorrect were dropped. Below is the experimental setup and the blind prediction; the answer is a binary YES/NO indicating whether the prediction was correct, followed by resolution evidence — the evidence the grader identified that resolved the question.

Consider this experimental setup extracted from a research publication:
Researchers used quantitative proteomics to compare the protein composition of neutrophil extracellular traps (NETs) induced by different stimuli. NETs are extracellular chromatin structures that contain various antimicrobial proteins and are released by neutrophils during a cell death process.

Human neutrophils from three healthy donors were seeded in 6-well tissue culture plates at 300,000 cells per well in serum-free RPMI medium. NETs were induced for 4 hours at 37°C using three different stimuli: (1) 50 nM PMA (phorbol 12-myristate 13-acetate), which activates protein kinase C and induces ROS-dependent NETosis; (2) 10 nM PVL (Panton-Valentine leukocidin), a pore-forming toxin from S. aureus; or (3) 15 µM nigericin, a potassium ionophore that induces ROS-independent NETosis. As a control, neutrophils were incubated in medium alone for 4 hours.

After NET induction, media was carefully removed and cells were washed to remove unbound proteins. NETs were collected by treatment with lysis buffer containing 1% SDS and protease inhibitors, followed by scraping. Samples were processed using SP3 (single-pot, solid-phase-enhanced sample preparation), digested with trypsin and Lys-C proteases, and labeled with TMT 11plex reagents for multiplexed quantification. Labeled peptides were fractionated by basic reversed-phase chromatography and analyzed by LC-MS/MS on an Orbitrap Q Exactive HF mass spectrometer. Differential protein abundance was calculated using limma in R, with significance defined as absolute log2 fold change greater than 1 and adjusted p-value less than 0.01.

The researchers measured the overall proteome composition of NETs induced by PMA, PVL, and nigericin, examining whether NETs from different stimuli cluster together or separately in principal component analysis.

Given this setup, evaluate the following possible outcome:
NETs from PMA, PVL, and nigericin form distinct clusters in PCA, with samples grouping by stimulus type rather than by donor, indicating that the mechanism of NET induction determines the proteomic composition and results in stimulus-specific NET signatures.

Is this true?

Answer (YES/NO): YES